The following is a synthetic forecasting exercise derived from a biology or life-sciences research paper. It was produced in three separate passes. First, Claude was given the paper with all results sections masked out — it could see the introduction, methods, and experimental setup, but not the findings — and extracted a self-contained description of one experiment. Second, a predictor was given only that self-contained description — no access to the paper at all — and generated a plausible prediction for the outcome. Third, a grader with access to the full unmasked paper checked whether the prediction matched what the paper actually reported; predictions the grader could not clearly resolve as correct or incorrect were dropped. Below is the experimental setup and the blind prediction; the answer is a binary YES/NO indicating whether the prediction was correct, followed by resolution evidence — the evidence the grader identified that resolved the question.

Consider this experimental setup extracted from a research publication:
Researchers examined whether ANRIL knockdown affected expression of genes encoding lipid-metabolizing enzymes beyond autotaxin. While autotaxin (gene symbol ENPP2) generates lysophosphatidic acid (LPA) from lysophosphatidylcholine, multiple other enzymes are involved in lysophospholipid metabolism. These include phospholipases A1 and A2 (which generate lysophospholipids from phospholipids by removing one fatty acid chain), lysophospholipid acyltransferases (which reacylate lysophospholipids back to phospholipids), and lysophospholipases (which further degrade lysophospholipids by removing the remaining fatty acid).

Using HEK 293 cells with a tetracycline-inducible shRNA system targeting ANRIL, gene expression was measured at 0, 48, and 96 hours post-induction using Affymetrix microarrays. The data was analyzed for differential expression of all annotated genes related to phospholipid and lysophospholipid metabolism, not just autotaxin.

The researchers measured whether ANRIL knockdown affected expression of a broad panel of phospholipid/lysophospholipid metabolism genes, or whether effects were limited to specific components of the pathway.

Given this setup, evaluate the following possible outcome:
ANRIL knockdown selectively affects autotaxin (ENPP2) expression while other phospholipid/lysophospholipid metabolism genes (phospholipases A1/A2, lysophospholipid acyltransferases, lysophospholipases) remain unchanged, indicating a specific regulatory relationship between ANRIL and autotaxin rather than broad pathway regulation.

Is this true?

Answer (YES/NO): NO